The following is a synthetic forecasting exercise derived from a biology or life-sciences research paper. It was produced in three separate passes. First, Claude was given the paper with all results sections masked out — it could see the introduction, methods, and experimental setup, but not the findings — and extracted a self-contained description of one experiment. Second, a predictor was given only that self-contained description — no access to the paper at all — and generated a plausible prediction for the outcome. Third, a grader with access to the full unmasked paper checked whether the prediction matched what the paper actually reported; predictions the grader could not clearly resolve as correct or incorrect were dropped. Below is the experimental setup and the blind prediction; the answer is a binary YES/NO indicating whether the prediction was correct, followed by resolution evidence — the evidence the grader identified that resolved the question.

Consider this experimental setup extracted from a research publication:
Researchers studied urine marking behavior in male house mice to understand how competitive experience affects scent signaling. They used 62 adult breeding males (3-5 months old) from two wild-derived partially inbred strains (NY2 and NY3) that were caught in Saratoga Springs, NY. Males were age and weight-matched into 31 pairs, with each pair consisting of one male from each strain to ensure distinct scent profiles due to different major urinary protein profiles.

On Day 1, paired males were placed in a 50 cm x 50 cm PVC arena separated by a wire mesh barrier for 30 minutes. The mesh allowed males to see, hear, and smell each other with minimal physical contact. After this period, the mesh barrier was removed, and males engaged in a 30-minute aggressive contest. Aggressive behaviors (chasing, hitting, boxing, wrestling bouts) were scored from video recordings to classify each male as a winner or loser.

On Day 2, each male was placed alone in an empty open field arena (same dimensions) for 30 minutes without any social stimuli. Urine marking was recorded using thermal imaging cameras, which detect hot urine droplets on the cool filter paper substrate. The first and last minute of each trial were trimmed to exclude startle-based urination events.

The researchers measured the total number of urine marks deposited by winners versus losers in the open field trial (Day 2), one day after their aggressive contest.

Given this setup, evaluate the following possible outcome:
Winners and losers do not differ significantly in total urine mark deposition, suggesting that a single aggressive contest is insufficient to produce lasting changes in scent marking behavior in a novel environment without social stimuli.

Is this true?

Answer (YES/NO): NO